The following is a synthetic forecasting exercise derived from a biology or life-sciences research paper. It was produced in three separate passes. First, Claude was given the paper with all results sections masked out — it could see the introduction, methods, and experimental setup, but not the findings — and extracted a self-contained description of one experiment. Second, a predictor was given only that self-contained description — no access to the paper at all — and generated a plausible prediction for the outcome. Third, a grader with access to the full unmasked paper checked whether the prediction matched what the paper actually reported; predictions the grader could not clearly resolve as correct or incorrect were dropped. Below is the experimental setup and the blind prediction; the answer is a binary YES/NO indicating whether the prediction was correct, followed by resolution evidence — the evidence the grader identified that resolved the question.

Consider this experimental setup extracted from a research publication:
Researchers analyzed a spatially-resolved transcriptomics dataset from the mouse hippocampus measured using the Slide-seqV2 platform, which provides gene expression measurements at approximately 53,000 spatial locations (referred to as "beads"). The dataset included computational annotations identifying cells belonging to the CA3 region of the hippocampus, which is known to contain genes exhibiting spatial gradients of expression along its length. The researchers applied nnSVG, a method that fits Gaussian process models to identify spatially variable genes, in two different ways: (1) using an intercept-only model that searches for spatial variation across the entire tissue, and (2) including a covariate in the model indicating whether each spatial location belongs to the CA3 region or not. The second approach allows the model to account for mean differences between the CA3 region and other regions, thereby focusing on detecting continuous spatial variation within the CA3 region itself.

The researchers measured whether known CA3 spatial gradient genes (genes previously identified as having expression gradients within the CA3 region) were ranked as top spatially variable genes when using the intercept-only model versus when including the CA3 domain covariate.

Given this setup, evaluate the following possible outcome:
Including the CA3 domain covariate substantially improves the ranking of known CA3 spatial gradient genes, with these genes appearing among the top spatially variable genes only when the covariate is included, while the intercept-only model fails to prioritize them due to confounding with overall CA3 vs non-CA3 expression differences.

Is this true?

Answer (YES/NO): NO